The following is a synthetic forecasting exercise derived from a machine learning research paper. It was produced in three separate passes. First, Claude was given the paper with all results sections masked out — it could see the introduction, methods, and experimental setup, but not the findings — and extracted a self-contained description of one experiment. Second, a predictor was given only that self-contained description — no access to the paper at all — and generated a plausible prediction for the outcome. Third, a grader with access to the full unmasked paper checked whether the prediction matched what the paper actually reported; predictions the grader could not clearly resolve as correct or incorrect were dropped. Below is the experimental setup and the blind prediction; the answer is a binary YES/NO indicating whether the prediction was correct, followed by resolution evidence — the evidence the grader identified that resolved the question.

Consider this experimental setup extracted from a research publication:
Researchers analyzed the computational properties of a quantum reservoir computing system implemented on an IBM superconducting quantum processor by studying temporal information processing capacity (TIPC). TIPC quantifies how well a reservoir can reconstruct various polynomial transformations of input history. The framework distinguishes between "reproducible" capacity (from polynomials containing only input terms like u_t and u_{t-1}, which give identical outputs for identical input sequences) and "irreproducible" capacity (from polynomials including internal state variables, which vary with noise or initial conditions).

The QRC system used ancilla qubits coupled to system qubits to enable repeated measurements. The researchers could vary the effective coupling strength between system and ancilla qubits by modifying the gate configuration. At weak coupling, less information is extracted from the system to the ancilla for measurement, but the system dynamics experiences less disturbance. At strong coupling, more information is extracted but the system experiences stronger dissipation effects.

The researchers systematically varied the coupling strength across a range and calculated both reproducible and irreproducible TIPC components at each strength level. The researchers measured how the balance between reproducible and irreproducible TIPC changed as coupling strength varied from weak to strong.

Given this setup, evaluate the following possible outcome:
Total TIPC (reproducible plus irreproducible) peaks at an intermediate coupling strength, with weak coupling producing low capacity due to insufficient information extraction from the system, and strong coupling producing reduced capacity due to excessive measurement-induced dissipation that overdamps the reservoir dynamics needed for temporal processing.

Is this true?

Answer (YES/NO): YES